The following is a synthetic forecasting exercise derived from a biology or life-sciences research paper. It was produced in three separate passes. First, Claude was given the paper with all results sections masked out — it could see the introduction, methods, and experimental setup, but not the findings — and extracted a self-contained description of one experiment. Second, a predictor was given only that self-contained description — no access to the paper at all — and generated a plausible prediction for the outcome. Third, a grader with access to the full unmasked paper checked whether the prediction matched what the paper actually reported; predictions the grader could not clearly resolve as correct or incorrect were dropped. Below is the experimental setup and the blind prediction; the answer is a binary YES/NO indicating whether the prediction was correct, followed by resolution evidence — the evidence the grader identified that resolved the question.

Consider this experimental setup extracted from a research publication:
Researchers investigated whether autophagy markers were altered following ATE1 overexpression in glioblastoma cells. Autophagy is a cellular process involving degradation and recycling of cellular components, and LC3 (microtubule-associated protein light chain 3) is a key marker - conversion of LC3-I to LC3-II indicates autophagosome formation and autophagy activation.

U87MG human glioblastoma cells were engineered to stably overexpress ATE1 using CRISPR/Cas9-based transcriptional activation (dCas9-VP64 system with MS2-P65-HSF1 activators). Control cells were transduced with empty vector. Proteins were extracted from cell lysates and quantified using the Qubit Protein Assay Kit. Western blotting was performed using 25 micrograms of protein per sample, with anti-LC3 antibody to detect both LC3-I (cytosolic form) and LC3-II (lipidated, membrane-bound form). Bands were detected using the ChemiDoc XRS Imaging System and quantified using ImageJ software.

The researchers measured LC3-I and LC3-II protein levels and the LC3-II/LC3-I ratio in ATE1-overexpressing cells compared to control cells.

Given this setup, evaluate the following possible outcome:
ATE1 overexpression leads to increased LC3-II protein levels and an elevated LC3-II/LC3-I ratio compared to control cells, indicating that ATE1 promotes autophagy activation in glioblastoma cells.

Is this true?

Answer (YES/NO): YES